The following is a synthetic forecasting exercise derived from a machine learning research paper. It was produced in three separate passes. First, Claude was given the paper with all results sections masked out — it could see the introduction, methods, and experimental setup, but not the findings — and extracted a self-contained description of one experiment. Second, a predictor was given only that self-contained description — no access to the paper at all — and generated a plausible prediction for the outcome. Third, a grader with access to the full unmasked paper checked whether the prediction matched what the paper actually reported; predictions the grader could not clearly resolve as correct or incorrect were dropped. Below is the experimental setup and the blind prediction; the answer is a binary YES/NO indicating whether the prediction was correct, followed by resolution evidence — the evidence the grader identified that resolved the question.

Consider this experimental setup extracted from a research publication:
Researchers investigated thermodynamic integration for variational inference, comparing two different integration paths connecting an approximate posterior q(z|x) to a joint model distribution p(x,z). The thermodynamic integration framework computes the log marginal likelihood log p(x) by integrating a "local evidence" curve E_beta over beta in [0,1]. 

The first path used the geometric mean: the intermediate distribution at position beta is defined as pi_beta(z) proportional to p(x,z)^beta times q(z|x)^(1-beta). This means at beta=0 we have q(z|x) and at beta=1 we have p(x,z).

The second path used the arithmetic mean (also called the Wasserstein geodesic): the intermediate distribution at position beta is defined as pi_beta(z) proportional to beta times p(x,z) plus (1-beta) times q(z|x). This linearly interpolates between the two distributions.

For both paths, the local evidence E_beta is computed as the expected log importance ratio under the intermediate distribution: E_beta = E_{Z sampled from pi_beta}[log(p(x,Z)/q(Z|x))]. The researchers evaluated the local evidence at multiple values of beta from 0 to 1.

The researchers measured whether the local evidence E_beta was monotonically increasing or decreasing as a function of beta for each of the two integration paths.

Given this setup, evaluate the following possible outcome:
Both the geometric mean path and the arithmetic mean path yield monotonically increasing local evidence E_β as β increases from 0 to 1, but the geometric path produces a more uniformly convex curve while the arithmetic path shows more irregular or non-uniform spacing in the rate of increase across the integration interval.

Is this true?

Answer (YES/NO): NO